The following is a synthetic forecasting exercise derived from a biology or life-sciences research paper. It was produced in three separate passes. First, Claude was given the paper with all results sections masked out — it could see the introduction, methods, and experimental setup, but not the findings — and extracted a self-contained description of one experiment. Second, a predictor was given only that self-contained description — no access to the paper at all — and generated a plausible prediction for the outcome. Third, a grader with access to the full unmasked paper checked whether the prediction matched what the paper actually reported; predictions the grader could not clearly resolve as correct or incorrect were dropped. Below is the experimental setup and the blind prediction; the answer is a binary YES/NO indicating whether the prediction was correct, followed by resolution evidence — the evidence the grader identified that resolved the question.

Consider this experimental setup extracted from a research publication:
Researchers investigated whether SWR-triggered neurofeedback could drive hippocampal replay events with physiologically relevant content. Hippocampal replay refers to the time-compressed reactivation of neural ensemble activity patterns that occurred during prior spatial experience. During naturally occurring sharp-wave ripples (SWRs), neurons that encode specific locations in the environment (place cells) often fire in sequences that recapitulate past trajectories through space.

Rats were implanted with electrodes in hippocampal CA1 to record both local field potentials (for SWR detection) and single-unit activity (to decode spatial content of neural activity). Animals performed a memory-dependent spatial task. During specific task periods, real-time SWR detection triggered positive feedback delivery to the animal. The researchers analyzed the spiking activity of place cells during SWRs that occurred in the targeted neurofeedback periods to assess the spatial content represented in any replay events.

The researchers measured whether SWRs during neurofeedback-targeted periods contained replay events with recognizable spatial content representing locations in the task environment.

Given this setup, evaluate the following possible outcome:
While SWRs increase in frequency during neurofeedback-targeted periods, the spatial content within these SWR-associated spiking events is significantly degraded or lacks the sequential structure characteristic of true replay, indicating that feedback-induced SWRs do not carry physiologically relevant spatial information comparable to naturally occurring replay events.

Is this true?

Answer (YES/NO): NO